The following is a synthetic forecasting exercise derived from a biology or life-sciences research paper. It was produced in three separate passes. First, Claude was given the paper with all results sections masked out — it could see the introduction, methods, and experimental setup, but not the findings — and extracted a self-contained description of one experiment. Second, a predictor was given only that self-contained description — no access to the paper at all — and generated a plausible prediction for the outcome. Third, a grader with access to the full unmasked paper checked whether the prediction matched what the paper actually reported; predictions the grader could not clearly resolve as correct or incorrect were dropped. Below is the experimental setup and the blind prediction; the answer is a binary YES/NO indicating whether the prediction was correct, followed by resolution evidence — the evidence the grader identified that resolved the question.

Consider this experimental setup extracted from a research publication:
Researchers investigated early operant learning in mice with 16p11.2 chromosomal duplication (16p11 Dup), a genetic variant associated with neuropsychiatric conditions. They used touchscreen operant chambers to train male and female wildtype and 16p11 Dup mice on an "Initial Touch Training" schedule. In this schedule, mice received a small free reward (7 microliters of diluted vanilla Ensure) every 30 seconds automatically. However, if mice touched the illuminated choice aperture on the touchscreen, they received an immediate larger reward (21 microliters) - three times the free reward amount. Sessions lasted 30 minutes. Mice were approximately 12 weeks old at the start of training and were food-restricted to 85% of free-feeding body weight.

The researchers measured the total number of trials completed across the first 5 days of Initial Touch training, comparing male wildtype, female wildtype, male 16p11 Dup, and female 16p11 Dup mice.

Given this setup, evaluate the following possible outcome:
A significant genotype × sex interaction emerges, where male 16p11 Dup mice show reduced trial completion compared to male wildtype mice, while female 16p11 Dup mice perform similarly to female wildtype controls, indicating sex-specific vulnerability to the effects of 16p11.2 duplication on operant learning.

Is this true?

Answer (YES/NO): NO